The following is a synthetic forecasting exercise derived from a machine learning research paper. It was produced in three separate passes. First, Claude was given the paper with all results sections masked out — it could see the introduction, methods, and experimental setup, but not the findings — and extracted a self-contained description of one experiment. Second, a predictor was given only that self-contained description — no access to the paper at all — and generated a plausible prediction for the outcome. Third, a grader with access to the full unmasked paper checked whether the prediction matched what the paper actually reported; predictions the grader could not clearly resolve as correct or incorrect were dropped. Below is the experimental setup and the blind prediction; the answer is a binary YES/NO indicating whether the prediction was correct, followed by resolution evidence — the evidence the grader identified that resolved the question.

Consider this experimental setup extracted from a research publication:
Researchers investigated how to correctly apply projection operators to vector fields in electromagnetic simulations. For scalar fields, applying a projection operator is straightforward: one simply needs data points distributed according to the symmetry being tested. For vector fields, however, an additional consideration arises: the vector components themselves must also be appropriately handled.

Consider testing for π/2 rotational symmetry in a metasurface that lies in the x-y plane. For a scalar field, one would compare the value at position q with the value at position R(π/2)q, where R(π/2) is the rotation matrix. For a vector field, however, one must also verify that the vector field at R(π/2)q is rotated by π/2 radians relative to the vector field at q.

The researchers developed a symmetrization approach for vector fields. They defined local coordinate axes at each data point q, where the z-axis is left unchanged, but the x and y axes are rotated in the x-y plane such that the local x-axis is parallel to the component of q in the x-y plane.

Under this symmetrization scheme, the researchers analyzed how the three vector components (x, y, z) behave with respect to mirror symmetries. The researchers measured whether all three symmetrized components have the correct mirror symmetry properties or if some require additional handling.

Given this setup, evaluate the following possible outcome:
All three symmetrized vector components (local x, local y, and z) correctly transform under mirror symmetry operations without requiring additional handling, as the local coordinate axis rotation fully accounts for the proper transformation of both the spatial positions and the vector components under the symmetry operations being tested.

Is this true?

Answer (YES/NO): NO